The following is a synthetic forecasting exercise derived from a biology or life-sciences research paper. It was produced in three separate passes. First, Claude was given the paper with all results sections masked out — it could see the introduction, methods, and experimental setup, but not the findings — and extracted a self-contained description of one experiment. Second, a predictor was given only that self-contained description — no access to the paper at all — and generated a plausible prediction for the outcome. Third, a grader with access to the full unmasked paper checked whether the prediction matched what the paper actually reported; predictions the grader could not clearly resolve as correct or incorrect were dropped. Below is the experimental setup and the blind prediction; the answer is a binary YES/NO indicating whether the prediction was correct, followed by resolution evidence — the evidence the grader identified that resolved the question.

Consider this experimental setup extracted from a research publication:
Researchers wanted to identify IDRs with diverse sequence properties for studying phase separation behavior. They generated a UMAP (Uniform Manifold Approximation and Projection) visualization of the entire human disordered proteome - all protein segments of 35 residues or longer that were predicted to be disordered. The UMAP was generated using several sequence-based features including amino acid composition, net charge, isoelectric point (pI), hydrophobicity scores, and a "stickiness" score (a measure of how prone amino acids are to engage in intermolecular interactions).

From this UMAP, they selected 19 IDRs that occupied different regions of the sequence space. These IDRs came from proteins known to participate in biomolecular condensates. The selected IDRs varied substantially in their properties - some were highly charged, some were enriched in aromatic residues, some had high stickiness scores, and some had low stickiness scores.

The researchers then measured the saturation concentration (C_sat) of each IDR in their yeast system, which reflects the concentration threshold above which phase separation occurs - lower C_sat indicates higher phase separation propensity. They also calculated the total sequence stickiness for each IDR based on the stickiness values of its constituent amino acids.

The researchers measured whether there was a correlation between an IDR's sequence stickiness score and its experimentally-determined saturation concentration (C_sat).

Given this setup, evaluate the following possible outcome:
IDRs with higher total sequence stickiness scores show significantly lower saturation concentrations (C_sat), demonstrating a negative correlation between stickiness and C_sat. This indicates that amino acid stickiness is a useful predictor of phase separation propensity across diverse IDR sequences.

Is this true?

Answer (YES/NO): YES